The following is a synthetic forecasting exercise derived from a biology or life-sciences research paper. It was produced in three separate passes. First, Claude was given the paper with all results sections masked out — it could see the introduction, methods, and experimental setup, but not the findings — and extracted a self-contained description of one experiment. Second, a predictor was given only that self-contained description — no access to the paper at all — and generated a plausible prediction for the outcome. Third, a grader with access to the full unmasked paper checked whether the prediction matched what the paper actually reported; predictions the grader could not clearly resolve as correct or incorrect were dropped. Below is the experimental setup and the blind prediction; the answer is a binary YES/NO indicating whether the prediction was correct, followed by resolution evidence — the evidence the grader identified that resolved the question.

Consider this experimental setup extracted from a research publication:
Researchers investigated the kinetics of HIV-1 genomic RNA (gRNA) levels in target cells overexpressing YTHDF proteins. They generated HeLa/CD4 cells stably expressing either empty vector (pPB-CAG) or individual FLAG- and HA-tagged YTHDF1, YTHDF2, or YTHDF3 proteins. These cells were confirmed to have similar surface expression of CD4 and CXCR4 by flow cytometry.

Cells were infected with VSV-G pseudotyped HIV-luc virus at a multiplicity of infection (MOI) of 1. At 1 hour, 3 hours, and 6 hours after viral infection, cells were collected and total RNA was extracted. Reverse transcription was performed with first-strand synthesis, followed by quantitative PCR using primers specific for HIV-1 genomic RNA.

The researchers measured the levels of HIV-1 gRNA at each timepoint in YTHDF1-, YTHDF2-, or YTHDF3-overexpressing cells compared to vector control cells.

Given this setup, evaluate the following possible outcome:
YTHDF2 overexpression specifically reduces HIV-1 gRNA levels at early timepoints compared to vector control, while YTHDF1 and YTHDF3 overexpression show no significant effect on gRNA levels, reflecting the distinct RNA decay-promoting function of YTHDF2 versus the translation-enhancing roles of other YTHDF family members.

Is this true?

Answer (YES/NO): NO